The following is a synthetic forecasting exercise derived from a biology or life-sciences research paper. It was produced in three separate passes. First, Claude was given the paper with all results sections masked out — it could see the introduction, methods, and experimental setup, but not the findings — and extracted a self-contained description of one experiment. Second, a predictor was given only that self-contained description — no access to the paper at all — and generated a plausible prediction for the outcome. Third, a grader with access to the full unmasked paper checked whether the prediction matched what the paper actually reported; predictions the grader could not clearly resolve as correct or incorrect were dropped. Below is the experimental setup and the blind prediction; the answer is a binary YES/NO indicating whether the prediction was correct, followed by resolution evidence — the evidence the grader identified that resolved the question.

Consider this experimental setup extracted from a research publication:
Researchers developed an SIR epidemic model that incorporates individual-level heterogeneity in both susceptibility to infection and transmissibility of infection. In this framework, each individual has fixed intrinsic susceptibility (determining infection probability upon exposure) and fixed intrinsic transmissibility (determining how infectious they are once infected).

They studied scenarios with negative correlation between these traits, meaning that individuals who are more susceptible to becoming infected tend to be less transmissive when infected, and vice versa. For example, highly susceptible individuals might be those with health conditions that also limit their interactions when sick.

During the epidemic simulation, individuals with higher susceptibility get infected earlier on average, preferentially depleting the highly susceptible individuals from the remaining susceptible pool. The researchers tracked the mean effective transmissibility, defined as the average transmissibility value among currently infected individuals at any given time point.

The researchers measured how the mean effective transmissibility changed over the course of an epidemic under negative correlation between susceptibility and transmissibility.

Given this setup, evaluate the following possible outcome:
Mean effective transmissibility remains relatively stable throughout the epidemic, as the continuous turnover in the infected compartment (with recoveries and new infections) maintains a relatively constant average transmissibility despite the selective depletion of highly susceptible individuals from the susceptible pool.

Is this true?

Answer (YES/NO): NO